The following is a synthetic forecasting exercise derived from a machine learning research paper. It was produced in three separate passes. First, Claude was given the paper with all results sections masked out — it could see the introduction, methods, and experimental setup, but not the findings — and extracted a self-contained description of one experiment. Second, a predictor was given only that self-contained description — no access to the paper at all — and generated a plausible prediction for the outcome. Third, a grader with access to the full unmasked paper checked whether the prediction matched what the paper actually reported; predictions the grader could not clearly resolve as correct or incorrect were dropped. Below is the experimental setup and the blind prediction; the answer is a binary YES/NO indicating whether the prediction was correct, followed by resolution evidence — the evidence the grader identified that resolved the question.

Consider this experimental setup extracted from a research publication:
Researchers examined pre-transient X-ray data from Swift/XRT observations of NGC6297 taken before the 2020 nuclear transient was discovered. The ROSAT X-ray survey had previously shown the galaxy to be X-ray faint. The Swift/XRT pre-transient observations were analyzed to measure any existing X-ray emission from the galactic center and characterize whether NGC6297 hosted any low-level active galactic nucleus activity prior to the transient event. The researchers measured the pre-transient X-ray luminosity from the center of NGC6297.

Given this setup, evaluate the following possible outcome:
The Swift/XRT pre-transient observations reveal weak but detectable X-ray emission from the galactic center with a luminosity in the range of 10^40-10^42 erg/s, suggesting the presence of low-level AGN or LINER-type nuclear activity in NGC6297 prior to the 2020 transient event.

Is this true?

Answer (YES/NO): YES